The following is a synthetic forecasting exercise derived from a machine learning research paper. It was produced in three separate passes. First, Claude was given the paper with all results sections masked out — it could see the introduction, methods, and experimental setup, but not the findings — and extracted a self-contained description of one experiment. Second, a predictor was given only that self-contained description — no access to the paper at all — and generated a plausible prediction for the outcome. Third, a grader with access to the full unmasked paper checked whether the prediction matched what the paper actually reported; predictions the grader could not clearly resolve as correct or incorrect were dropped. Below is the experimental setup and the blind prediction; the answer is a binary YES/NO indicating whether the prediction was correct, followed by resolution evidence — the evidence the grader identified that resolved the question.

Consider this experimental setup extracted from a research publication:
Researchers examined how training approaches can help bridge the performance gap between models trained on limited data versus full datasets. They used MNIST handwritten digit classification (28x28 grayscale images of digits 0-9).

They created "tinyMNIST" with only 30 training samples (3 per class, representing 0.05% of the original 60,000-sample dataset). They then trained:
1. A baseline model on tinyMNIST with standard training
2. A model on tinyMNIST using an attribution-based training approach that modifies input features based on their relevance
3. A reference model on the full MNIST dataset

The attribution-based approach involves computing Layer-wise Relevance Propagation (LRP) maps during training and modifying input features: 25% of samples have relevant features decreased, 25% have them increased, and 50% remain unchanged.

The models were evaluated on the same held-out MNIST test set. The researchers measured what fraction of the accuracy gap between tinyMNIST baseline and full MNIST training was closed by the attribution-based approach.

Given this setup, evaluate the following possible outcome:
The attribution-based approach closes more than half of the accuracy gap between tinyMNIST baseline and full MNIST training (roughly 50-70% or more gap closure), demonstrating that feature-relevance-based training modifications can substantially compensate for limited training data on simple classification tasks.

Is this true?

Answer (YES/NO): NO